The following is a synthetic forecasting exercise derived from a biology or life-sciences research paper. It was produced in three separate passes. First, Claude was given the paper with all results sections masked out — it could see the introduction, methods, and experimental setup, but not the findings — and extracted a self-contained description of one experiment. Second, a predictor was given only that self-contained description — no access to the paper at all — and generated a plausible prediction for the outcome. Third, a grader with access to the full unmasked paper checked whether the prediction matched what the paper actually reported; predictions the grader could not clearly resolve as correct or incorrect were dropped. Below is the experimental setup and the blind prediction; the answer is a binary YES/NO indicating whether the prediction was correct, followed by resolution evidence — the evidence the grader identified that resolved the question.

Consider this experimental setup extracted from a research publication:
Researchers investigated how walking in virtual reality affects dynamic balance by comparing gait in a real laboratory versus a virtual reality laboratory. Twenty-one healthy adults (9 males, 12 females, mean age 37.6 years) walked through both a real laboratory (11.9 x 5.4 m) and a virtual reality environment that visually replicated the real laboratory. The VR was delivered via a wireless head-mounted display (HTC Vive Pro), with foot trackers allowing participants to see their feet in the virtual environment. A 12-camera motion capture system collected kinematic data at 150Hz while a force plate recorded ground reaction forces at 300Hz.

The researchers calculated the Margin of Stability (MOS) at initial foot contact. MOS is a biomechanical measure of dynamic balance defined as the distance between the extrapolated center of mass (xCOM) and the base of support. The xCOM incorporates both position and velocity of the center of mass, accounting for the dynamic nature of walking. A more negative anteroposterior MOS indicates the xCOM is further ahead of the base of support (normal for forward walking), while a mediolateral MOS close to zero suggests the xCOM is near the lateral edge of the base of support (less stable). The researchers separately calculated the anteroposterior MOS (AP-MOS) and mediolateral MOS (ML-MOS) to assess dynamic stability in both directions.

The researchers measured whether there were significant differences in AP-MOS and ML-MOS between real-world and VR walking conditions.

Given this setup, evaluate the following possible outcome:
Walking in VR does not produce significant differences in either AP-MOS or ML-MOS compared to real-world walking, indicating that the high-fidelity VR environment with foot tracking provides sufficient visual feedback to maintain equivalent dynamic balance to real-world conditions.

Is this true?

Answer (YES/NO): NO